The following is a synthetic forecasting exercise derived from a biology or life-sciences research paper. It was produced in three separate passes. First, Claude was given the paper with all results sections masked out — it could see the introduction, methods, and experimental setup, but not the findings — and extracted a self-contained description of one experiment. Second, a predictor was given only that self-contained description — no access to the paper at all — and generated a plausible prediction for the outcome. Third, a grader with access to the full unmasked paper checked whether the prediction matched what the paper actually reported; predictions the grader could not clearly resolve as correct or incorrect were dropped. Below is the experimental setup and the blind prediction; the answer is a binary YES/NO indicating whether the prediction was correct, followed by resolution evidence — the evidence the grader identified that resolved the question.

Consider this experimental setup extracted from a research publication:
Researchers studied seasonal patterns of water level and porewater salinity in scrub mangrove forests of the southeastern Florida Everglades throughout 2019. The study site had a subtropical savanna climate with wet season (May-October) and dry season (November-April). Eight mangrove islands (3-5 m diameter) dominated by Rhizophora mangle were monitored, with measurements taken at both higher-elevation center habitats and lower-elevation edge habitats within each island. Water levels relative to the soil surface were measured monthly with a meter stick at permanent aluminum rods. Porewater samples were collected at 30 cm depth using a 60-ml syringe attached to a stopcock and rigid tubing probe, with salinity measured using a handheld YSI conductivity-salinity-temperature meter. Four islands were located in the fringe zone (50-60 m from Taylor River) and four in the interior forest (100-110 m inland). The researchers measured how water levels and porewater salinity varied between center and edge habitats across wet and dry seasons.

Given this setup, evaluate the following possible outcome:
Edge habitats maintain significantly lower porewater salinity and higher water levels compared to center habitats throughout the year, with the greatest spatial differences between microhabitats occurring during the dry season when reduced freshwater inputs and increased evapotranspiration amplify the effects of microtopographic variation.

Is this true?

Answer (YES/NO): NO